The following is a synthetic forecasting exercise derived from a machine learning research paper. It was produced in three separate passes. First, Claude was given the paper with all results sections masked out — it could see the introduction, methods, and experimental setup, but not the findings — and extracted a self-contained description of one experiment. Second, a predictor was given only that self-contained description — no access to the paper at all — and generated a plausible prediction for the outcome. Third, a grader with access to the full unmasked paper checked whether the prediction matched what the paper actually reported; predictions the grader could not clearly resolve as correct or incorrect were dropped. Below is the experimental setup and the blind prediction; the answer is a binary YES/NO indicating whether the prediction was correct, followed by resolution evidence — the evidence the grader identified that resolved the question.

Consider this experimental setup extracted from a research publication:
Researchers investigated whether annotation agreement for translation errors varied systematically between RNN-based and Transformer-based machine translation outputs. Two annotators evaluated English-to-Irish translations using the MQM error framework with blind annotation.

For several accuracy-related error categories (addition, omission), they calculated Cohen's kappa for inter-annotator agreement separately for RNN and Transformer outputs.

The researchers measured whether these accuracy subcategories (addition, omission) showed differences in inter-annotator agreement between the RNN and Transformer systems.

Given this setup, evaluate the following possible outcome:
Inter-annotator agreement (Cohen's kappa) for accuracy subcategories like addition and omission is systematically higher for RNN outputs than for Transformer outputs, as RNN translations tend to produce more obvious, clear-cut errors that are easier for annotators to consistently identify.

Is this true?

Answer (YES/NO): NO